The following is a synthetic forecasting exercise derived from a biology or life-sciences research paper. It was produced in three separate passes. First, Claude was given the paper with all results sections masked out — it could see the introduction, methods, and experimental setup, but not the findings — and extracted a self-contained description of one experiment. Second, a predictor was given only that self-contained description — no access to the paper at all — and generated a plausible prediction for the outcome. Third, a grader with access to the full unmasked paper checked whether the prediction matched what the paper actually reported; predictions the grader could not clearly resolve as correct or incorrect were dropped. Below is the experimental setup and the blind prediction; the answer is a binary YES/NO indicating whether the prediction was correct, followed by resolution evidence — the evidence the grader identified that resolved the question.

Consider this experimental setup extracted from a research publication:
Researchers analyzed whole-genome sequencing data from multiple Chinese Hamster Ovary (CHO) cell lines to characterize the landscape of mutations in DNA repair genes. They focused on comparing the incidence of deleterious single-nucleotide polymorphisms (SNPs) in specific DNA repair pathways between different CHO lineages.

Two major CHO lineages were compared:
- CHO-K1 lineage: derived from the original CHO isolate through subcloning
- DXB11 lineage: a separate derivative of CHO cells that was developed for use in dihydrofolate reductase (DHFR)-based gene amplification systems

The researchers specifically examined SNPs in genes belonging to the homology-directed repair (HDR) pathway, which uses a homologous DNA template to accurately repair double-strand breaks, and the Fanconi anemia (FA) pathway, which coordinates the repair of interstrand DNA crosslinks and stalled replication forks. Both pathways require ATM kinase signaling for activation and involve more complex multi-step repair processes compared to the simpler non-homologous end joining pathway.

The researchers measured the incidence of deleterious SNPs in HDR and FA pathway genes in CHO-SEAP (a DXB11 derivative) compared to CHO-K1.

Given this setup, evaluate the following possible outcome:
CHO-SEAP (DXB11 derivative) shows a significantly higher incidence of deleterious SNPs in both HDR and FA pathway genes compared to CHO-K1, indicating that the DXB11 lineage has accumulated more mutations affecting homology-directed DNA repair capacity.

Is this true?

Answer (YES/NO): YES